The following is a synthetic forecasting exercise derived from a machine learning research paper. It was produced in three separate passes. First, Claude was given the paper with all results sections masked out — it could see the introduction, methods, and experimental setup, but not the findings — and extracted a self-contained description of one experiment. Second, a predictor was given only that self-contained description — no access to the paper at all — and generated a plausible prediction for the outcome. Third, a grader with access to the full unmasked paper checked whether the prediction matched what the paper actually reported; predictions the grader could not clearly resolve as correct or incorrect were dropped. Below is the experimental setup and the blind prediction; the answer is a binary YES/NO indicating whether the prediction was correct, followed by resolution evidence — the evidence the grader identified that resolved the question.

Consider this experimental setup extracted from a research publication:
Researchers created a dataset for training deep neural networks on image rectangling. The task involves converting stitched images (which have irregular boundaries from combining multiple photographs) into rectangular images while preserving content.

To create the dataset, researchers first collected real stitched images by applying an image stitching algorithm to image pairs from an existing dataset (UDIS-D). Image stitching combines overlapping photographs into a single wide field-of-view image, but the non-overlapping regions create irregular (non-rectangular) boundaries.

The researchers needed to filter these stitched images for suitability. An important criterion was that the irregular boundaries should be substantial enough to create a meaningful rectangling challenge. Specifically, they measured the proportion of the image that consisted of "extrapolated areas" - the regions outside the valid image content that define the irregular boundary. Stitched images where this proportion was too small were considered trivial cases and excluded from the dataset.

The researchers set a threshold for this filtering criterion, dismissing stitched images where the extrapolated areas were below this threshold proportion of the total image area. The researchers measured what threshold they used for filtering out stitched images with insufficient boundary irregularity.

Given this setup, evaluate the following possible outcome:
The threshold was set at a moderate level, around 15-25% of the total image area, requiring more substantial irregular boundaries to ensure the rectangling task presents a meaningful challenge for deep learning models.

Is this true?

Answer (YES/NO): NO